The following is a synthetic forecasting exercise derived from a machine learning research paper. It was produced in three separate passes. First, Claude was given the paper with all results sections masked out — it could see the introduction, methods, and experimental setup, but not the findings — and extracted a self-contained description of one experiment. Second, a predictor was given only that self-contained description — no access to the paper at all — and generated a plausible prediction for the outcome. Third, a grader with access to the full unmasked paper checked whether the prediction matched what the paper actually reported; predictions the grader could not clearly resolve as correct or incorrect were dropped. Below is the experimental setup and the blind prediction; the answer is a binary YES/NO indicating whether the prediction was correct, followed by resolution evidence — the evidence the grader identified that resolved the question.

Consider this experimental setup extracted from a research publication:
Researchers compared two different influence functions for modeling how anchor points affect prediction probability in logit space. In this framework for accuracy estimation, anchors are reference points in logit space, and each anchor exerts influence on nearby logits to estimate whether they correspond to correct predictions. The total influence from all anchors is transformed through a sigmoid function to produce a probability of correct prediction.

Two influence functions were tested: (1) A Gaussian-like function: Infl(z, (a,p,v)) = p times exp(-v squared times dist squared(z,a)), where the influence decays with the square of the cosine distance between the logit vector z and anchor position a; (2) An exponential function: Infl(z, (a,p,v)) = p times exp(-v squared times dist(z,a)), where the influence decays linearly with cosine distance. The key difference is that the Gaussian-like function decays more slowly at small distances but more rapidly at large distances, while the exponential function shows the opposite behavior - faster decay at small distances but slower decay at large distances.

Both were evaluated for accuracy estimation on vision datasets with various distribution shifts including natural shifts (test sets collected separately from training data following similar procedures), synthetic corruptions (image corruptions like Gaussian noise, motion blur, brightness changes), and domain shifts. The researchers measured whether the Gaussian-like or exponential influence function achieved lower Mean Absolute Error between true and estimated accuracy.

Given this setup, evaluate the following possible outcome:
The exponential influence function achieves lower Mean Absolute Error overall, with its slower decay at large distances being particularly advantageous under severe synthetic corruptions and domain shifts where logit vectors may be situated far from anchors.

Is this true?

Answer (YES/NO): NO